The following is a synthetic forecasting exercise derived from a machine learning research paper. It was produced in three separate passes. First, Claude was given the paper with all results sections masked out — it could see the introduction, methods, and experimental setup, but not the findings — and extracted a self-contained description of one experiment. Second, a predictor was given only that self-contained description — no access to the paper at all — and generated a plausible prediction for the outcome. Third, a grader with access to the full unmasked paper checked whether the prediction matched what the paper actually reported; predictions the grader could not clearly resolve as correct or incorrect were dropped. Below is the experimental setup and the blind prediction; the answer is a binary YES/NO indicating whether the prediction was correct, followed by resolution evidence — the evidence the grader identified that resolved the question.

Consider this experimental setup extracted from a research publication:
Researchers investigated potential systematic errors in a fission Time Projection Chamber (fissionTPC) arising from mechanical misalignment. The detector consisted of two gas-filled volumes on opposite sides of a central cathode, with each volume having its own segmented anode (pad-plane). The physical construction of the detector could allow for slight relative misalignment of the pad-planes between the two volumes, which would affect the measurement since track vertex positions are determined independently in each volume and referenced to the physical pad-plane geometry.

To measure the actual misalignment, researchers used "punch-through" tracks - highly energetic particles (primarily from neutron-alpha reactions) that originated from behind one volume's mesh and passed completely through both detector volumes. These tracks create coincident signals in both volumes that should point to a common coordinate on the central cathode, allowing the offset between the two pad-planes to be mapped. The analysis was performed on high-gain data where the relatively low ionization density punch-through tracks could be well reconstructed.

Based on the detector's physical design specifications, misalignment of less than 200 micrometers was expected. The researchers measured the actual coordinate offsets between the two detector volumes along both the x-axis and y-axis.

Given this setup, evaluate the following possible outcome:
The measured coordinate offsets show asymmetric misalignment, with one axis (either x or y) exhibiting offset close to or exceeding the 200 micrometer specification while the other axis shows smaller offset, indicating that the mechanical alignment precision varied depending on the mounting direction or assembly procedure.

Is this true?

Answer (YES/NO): NO